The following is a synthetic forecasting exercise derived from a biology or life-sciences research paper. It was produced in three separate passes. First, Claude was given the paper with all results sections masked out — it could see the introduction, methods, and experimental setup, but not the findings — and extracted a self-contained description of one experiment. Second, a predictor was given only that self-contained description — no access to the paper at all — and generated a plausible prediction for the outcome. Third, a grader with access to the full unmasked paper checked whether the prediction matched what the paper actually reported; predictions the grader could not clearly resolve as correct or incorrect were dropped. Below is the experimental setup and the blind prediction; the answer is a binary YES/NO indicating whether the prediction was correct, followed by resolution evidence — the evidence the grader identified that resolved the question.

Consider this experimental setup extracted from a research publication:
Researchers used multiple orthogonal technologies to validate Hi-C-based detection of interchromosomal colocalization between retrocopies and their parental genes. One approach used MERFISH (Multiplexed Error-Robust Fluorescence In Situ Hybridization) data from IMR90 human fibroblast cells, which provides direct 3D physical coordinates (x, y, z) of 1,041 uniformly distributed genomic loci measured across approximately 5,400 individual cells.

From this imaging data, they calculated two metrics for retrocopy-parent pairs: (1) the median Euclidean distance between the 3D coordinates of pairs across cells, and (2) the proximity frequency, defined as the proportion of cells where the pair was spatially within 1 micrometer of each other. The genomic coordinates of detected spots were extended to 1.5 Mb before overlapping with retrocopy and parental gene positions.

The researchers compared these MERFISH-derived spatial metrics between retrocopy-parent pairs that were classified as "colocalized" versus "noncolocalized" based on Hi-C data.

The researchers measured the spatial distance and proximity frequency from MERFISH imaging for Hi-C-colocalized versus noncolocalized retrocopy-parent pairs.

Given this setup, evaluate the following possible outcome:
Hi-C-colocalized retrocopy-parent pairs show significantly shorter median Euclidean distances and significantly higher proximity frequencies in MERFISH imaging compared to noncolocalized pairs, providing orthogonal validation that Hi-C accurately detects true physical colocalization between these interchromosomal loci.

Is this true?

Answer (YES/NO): YES